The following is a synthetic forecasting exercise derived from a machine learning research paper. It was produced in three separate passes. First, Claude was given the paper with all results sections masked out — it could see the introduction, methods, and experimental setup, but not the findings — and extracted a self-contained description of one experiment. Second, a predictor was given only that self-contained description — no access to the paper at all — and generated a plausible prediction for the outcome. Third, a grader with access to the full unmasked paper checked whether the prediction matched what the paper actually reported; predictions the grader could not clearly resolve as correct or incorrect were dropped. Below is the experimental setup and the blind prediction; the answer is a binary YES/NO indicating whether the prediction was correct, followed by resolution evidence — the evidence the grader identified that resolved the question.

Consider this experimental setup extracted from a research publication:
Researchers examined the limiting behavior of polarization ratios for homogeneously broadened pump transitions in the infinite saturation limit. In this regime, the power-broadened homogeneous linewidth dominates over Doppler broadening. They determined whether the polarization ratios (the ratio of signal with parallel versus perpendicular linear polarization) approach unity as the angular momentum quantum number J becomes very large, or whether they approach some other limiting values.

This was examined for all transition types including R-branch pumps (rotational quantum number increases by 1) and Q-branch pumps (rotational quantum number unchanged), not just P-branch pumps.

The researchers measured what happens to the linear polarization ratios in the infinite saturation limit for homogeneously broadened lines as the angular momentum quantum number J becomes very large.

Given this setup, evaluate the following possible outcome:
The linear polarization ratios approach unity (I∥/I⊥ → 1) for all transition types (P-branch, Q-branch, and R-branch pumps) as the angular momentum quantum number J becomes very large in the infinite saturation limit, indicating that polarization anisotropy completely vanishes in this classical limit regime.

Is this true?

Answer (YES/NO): YES